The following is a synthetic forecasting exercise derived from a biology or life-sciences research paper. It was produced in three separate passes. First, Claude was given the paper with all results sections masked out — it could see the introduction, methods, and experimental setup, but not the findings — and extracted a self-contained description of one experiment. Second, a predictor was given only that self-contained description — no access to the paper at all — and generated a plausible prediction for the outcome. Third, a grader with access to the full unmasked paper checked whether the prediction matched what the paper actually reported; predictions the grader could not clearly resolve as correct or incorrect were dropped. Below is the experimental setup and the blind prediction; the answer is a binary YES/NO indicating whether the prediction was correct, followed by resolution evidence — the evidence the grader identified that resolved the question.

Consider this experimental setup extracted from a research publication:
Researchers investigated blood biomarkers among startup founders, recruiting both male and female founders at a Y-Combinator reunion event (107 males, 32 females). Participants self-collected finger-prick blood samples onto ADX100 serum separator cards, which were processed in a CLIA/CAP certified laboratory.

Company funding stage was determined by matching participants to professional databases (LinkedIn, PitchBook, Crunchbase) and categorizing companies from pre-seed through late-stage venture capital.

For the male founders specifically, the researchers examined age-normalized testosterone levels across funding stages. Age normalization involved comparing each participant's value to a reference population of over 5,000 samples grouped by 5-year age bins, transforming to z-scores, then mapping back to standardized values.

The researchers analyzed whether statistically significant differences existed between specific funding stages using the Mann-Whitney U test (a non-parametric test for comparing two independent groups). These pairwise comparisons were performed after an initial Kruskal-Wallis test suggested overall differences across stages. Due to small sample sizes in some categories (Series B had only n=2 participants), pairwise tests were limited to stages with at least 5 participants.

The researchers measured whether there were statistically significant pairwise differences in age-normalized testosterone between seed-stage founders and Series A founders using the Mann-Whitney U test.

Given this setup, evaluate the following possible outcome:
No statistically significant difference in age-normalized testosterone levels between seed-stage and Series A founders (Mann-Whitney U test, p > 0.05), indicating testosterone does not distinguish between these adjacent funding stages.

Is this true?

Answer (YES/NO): YES